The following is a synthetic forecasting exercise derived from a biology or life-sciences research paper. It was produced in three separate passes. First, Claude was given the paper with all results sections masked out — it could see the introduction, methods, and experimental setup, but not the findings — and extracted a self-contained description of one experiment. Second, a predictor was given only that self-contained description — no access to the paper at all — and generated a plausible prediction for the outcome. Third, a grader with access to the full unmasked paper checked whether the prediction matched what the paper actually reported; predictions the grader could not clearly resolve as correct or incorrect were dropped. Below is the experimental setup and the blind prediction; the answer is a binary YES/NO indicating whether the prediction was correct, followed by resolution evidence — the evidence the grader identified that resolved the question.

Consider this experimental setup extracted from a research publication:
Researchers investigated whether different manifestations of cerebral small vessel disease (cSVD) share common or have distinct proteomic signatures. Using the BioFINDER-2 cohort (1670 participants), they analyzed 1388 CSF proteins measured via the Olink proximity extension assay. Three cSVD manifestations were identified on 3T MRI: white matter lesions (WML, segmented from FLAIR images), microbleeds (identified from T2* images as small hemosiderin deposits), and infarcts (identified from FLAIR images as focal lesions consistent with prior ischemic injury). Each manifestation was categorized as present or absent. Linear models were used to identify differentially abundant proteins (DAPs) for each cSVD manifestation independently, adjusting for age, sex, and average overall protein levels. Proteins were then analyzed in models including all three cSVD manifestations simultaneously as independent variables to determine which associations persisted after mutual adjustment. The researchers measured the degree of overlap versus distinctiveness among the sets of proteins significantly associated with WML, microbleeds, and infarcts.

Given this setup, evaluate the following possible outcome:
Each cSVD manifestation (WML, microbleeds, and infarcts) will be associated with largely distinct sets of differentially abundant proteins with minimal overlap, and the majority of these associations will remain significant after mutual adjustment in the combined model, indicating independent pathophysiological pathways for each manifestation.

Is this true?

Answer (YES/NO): NO